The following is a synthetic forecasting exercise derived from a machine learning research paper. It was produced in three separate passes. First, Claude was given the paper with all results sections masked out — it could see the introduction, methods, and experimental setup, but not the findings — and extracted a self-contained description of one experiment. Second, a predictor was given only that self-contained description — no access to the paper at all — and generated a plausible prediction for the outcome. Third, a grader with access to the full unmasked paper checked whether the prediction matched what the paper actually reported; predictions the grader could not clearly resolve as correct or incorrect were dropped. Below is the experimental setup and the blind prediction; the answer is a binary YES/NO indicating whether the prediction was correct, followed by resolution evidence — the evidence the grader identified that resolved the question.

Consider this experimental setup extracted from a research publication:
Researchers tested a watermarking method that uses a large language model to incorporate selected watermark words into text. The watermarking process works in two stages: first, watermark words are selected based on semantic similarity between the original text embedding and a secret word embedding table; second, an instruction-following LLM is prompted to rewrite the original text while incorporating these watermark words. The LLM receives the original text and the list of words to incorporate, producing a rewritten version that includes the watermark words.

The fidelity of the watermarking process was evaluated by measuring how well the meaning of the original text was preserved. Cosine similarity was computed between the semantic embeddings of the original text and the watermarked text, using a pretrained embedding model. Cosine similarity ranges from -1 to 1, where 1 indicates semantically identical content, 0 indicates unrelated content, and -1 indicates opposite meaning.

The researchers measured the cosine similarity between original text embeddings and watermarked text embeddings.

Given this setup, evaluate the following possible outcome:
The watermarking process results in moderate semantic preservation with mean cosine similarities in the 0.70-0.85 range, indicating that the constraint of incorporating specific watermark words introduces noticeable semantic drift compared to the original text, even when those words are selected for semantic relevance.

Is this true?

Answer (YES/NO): NO